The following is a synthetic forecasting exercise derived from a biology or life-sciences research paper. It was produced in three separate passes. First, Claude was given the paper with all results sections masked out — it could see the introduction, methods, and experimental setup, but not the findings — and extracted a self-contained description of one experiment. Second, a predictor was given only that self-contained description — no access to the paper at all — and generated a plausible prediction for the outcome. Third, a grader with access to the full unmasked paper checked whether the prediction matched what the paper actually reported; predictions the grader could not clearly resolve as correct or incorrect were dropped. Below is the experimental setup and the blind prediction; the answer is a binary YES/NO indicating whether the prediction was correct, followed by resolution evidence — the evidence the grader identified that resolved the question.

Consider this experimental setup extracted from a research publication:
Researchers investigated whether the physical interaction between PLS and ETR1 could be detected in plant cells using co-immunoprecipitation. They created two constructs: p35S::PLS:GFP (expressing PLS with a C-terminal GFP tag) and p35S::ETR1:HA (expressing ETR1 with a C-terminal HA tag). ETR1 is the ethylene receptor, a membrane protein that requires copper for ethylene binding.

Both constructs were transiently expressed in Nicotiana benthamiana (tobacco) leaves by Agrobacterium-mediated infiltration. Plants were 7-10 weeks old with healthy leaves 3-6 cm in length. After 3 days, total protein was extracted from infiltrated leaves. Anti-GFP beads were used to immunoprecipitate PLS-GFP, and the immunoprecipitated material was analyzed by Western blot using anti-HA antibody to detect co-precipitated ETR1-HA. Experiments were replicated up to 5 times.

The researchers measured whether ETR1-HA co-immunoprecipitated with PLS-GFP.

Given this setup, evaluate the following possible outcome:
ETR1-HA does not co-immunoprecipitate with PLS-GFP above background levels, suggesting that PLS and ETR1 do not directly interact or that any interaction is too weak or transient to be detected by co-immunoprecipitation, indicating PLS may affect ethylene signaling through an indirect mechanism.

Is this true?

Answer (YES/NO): NO